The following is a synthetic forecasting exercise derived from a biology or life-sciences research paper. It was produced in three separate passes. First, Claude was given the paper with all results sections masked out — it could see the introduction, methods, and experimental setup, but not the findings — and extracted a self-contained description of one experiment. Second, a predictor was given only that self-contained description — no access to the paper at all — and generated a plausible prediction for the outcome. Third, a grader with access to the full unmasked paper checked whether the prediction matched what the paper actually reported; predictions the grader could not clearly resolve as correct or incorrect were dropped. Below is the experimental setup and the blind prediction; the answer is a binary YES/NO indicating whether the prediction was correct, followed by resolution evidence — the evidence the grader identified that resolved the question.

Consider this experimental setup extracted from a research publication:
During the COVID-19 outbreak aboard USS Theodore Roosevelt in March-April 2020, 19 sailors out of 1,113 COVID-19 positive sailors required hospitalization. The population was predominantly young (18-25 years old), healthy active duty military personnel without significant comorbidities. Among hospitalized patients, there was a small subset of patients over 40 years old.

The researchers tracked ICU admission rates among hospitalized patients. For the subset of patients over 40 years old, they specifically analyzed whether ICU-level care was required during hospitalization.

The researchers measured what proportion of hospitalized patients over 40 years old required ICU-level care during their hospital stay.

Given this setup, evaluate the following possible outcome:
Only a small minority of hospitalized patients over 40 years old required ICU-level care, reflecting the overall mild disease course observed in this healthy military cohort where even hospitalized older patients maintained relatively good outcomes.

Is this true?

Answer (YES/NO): NO